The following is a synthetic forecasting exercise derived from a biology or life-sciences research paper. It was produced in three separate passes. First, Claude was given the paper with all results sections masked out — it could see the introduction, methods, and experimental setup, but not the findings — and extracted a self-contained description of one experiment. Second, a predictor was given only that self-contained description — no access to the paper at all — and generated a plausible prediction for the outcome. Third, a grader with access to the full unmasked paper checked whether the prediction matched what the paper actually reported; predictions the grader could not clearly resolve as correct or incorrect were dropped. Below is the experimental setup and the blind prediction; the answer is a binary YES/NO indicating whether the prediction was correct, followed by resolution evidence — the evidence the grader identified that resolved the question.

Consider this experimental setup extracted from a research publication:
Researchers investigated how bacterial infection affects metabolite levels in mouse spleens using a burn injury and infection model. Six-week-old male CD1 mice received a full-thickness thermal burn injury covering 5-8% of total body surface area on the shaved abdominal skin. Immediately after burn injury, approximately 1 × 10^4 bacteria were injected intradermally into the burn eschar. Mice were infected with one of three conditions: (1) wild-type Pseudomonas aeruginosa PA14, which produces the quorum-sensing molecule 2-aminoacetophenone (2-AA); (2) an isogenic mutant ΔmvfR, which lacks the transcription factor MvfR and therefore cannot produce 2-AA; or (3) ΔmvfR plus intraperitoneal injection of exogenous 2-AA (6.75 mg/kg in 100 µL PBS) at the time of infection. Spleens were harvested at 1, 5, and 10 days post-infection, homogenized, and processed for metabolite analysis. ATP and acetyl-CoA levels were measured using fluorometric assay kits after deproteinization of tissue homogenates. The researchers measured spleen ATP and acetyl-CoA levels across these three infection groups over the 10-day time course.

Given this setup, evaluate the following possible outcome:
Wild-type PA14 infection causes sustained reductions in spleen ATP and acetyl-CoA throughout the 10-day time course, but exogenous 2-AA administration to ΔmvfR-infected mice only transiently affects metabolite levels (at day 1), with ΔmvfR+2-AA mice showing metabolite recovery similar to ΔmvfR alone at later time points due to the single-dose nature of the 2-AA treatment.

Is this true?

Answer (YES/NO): NO